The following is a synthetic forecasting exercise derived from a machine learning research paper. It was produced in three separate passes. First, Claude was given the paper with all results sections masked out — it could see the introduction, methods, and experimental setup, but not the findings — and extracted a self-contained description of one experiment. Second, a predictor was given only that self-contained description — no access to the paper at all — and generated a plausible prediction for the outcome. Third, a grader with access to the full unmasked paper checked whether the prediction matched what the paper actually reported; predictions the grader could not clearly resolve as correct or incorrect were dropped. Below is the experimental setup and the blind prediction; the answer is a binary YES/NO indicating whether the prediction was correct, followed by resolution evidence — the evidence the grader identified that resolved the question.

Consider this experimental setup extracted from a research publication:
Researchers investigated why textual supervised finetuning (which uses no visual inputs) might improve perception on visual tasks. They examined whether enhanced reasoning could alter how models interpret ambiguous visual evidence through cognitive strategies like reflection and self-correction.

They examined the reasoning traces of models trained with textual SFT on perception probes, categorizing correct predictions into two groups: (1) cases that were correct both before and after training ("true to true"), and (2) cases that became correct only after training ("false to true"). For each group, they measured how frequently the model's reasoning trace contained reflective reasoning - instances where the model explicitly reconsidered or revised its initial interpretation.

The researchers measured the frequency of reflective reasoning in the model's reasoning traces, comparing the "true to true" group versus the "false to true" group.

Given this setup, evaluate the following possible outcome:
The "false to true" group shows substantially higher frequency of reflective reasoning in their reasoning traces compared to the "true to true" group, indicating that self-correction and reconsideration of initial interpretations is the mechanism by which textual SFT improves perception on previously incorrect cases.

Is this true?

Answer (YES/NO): YES